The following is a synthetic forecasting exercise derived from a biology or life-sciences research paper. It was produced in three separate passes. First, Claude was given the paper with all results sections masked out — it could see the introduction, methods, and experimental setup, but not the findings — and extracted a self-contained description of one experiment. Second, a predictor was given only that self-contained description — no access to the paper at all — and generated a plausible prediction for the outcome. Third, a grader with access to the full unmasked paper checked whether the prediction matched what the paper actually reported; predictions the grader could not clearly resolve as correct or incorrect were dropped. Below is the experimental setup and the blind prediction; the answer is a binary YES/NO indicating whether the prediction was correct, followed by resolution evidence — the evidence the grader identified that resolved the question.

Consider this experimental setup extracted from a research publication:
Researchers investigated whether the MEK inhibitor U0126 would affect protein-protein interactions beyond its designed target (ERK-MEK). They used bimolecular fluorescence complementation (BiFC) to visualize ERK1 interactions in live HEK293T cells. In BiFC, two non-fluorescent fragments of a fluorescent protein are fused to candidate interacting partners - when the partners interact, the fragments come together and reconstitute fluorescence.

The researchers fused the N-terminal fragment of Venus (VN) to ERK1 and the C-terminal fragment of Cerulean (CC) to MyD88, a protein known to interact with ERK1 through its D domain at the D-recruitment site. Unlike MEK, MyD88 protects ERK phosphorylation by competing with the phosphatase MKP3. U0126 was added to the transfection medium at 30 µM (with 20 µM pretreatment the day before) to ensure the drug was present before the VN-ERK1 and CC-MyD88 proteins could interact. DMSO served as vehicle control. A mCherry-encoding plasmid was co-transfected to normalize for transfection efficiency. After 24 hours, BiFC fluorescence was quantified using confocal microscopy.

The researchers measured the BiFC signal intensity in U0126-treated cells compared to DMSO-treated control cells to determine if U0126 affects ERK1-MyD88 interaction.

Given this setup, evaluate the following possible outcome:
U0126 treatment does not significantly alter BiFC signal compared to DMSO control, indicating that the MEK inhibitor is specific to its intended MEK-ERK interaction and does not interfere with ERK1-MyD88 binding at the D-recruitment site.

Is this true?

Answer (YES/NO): YES